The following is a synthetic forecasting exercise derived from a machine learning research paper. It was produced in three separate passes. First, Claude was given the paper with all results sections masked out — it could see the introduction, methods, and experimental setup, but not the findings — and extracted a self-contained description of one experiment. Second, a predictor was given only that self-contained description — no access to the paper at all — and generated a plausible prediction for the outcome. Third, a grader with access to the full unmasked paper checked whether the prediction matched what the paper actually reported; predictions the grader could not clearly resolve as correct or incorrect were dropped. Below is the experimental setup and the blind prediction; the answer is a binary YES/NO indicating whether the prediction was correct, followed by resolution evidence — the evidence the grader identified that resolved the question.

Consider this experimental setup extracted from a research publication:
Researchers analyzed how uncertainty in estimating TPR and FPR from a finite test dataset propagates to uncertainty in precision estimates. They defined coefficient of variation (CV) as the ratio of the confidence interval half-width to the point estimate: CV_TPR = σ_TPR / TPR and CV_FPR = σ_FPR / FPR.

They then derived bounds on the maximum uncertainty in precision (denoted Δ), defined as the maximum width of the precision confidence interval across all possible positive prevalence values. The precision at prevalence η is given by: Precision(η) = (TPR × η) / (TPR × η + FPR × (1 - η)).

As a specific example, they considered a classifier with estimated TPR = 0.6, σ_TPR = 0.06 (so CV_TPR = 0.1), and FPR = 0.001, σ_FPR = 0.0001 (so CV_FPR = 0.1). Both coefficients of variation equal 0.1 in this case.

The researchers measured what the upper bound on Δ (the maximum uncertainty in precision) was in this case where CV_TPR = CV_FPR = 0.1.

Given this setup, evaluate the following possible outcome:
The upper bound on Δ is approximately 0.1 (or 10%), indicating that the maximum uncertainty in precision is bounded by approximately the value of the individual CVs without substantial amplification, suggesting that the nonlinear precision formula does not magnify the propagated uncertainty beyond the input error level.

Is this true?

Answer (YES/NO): YES